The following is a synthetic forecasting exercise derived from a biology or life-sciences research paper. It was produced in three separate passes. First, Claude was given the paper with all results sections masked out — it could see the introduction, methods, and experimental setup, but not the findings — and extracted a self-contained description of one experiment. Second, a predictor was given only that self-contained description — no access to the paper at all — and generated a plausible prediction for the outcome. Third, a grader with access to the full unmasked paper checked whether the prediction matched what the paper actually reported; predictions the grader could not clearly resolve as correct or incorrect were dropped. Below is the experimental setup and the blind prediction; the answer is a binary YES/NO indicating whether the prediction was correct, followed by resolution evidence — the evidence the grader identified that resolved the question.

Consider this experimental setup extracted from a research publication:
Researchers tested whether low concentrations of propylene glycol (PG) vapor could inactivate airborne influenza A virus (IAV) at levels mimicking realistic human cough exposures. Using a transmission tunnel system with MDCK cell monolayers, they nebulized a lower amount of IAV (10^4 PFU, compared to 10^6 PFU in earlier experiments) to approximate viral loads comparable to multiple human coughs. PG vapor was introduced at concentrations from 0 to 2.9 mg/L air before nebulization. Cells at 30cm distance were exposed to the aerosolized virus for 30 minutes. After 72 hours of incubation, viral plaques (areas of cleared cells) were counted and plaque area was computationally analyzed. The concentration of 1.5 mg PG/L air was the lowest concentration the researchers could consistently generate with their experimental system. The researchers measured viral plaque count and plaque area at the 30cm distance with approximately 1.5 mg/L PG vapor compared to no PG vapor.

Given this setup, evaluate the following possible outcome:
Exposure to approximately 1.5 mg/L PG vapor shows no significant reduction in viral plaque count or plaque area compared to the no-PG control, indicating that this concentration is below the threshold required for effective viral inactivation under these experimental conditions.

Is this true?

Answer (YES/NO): NO